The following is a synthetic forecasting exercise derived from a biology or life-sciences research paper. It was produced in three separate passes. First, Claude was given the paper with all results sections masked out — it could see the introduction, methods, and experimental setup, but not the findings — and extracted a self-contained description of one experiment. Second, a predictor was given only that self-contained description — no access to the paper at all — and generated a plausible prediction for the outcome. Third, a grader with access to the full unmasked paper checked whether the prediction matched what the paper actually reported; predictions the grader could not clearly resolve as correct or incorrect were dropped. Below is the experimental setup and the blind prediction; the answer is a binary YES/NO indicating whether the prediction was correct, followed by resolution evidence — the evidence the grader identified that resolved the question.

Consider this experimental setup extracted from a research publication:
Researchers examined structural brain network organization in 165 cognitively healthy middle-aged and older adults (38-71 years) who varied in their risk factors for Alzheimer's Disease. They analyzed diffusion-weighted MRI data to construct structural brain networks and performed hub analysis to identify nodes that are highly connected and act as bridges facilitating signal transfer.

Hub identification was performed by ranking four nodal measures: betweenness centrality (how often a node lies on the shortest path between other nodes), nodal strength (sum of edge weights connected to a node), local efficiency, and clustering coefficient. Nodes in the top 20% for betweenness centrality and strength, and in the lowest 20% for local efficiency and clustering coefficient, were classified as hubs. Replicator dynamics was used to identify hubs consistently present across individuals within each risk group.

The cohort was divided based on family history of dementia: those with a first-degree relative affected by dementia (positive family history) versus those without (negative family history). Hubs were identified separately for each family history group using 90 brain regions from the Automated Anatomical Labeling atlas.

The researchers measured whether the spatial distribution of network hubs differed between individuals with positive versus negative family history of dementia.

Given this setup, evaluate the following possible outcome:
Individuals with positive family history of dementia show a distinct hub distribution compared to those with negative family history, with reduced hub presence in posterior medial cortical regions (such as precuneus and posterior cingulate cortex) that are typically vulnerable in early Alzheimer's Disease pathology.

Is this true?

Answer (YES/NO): NO